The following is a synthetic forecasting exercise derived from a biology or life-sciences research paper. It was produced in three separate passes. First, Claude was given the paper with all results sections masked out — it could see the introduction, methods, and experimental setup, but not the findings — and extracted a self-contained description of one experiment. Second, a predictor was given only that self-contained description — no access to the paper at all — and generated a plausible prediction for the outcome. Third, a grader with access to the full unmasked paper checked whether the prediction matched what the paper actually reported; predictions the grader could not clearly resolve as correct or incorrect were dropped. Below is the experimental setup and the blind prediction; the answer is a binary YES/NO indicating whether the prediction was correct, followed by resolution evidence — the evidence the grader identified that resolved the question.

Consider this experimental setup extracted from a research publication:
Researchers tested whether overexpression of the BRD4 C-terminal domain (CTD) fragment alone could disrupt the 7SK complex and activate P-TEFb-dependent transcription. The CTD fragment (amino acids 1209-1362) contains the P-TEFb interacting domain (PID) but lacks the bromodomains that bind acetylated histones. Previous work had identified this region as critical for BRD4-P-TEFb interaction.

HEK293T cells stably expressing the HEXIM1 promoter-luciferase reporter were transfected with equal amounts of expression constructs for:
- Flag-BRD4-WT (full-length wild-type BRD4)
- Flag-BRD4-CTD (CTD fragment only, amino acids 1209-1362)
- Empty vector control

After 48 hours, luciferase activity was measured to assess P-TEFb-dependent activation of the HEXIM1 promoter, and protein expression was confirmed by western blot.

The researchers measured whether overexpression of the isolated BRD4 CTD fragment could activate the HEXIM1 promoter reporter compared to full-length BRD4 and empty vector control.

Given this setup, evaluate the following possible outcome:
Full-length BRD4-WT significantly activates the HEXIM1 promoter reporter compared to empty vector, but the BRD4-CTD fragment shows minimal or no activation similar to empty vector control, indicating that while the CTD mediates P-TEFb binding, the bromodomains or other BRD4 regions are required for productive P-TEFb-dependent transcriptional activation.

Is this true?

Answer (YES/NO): YES